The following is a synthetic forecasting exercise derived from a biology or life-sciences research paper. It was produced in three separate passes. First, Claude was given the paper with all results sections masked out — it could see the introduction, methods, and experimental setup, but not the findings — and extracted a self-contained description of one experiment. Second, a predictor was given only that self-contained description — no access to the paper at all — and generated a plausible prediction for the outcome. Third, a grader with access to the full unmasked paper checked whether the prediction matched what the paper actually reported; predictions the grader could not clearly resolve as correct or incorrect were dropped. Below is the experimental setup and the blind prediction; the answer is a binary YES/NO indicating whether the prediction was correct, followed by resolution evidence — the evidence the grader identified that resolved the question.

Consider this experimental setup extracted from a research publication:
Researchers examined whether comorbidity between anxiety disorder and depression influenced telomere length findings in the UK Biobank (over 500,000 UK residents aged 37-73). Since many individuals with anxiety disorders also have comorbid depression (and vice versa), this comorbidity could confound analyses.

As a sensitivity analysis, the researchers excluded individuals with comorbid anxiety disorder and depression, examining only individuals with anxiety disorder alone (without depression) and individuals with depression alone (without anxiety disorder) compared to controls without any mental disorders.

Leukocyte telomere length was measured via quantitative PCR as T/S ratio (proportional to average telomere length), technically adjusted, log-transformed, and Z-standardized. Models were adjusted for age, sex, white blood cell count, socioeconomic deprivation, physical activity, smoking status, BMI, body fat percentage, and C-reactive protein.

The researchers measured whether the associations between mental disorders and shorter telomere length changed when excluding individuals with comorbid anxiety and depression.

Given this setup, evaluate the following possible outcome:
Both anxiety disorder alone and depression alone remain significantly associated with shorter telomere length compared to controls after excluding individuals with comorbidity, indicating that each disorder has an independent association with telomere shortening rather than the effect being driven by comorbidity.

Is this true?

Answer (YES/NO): NO